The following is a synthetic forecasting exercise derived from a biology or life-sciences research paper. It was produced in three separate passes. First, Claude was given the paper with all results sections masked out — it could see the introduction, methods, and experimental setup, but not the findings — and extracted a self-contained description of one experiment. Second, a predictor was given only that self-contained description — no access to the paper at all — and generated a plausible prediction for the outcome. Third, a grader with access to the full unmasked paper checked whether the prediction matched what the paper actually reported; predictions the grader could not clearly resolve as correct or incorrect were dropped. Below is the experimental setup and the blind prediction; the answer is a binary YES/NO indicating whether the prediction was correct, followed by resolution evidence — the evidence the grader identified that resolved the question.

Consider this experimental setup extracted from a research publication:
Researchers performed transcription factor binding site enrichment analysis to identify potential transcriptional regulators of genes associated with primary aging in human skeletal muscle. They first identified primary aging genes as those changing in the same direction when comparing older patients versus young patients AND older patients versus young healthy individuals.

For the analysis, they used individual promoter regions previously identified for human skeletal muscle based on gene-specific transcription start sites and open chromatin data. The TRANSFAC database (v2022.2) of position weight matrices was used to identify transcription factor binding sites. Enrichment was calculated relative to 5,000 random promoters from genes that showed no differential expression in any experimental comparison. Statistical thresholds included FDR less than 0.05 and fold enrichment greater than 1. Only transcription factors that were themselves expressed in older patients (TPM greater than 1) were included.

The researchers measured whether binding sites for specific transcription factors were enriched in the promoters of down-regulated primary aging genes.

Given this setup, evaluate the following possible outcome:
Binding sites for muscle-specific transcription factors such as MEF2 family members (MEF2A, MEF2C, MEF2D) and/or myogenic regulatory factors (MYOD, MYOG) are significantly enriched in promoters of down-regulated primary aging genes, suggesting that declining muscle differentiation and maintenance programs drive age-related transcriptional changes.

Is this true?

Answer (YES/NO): NO